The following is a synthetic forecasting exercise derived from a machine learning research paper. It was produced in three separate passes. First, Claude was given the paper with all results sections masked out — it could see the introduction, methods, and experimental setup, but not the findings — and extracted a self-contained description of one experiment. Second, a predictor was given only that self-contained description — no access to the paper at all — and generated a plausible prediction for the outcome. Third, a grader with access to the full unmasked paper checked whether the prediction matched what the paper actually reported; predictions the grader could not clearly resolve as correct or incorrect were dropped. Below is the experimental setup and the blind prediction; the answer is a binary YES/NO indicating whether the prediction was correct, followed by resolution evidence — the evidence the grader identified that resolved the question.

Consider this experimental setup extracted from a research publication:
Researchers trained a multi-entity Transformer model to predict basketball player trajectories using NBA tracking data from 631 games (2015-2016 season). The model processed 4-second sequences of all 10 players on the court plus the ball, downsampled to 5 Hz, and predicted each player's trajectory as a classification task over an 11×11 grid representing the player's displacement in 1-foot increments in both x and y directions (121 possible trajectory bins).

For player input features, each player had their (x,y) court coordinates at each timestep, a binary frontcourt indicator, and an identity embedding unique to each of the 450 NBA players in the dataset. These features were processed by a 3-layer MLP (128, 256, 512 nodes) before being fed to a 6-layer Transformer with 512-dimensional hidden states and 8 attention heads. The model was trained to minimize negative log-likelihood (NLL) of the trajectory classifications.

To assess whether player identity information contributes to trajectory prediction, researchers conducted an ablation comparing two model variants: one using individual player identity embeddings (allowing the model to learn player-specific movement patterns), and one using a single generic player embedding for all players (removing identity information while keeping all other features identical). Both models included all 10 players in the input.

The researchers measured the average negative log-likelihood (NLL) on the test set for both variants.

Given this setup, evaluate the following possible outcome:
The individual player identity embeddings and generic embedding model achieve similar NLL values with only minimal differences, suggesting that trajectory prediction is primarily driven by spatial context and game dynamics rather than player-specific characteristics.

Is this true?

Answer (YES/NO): NO